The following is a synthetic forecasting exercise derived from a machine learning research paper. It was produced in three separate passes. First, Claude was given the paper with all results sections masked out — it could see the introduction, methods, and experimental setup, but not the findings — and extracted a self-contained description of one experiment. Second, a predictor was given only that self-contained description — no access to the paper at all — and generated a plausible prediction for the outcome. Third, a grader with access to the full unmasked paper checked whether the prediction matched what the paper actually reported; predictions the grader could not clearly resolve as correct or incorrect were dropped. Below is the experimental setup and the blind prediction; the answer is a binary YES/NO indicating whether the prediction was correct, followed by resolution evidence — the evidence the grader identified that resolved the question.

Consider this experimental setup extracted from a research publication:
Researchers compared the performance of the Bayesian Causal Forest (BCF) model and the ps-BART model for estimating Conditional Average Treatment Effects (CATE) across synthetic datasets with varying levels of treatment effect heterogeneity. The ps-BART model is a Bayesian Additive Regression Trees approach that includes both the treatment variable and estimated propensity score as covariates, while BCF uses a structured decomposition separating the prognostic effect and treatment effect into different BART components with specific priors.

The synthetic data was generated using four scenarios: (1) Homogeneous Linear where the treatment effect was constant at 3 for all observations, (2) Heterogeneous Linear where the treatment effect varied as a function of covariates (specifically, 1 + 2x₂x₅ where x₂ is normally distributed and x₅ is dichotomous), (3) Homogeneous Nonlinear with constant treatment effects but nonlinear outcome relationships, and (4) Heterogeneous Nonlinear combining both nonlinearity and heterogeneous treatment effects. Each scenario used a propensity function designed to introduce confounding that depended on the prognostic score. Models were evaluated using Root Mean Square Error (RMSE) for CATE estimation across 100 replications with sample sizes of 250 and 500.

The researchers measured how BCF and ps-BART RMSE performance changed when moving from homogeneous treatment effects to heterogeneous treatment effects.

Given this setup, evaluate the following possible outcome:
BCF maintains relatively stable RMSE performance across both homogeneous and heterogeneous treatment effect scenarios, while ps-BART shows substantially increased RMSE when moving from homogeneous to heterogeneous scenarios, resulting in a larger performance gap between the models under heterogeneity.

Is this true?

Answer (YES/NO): NO